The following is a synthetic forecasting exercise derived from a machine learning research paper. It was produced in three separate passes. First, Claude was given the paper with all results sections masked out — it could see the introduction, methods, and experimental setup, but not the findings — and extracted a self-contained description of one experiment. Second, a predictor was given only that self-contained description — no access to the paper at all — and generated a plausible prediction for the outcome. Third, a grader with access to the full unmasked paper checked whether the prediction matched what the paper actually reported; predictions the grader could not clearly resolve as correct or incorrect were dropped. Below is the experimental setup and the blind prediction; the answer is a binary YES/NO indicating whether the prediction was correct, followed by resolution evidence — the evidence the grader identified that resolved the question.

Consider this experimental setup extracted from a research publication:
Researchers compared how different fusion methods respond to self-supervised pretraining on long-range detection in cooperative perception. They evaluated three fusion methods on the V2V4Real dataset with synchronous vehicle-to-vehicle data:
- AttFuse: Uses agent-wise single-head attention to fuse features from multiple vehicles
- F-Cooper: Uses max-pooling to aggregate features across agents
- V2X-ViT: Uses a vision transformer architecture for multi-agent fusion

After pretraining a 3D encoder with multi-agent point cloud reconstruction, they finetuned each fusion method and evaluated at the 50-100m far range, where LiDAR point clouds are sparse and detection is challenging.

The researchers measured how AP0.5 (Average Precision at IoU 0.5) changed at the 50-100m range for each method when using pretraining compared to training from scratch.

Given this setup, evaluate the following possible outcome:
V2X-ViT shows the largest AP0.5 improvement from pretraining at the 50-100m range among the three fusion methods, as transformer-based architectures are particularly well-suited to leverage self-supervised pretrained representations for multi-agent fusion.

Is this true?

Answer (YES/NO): NO